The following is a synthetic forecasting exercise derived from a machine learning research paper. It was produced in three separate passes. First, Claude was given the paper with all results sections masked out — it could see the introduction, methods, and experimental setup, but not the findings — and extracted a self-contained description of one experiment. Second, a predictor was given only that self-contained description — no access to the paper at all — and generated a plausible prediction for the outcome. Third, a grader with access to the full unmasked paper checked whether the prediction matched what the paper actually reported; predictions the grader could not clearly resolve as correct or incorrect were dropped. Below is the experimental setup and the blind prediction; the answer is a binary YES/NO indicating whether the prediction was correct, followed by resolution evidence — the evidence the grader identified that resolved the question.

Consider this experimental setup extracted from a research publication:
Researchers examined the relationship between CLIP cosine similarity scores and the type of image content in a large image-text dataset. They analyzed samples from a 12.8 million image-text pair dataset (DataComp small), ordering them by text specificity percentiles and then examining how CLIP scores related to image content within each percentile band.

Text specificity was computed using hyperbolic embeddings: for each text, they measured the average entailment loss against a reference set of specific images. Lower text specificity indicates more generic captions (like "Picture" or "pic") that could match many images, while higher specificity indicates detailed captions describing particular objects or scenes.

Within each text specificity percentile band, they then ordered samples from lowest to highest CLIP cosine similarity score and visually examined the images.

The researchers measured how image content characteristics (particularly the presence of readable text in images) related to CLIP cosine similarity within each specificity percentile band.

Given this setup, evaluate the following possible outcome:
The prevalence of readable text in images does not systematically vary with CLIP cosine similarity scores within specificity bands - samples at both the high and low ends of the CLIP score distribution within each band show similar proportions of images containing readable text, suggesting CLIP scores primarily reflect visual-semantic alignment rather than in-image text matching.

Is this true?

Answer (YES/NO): NO